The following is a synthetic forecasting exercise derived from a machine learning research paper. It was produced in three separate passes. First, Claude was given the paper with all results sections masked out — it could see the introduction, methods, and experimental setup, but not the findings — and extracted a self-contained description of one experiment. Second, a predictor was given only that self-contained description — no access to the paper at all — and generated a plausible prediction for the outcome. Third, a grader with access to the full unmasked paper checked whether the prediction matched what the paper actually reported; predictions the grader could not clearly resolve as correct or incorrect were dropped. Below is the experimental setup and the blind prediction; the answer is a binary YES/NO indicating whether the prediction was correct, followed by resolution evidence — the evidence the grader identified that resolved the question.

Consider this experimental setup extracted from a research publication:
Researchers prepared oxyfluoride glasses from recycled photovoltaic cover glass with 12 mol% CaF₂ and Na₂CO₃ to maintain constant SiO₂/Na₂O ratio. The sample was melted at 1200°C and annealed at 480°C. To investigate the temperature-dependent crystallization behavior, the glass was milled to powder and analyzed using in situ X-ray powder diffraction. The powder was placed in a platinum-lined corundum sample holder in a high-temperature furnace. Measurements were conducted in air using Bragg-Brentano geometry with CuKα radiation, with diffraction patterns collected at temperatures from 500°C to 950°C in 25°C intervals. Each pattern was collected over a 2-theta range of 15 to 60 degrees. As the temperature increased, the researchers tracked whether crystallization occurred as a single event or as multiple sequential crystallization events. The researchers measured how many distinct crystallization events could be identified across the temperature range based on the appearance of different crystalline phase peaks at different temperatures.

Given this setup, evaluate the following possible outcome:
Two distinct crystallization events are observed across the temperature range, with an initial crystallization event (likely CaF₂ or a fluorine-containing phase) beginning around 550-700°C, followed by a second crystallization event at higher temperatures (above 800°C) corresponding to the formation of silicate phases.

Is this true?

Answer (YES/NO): NO